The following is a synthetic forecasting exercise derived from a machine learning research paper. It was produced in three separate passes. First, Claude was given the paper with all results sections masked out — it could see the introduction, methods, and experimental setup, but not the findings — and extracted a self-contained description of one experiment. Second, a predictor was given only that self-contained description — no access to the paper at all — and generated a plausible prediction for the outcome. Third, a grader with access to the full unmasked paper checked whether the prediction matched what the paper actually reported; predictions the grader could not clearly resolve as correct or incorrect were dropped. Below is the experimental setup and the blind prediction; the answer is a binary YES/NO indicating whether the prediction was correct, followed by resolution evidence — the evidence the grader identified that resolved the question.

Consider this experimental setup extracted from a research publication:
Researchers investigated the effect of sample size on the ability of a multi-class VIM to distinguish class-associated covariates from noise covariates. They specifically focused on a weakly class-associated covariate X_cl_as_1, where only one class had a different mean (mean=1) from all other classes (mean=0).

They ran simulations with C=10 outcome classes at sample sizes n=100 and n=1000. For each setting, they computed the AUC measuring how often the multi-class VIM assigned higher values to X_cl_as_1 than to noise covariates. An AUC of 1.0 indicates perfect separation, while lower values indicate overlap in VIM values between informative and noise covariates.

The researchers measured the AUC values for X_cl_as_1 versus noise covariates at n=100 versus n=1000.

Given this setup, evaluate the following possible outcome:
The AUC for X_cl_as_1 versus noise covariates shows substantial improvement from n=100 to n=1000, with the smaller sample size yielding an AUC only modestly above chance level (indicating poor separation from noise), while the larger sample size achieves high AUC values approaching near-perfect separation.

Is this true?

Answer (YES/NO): YES